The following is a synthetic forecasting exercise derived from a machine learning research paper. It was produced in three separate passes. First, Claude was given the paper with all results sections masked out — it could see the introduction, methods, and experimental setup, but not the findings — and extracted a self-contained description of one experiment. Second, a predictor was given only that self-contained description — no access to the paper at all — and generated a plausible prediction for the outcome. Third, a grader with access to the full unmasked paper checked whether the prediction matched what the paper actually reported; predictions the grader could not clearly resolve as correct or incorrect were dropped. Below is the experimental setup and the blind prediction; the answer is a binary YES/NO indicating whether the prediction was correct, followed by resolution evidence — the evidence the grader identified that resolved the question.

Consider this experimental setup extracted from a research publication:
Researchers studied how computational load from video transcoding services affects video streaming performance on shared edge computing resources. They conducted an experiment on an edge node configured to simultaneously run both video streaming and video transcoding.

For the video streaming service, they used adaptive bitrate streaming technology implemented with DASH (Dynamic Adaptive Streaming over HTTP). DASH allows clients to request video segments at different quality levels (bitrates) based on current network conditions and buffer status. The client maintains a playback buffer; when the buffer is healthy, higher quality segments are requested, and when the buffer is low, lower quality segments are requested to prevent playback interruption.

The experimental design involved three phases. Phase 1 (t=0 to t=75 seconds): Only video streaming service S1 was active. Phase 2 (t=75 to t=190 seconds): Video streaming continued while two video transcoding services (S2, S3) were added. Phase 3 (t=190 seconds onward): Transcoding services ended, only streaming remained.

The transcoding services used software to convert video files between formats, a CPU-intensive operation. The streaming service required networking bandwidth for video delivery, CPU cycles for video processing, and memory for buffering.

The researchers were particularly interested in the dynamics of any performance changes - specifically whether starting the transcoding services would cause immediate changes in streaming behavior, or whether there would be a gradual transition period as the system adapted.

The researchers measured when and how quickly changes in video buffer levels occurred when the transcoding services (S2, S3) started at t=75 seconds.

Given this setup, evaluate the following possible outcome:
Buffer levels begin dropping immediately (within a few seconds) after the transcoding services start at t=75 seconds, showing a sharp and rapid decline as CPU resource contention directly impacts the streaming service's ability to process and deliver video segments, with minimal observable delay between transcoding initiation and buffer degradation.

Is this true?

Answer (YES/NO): YES